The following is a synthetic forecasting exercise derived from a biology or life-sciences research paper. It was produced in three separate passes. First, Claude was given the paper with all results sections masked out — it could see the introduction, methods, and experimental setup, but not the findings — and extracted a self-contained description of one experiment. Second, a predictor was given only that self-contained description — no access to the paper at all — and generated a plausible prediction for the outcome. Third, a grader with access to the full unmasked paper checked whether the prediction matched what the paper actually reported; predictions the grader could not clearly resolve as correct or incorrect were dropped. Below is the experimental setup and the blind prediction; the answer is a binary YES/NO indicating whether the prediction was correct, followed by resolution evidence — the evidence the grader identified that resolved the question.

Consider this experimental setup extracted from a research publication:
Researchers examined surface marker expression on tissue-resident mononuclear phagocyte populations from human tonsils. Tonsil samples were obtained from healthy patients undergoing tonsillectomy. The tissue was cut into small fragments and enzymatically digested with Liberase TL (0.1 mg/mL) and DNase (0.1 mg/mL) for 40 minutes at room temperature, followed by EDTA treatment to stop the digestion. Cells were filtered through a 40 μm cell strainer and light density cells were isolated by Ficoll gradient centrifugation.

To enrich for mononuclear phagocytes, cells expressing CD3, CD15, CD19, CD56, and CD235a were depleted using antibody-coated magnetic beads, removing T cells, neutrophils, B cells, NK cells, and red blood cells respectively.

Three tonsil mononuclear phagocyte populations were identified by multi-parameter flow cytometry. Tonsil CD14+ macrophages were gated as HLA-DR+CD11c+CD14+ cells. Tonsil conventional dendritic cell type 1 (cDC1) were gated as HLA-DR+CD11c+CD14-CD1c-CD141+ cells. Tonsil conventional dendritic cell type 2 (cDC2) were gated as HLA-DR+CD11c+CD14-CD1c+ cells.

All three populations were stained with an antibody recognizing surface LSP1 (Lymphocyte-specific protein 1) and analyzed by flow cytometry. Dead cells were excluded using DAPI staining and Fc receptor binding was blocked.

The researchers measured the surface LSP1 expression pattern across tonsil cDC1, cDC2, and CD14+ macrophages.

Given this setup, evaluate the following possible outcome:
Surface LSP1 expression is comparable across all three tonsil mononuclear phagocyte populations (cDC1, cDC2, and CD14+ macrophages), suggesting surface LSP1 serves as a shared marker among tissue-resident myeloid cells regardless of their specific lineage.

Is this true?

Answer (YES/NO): NO